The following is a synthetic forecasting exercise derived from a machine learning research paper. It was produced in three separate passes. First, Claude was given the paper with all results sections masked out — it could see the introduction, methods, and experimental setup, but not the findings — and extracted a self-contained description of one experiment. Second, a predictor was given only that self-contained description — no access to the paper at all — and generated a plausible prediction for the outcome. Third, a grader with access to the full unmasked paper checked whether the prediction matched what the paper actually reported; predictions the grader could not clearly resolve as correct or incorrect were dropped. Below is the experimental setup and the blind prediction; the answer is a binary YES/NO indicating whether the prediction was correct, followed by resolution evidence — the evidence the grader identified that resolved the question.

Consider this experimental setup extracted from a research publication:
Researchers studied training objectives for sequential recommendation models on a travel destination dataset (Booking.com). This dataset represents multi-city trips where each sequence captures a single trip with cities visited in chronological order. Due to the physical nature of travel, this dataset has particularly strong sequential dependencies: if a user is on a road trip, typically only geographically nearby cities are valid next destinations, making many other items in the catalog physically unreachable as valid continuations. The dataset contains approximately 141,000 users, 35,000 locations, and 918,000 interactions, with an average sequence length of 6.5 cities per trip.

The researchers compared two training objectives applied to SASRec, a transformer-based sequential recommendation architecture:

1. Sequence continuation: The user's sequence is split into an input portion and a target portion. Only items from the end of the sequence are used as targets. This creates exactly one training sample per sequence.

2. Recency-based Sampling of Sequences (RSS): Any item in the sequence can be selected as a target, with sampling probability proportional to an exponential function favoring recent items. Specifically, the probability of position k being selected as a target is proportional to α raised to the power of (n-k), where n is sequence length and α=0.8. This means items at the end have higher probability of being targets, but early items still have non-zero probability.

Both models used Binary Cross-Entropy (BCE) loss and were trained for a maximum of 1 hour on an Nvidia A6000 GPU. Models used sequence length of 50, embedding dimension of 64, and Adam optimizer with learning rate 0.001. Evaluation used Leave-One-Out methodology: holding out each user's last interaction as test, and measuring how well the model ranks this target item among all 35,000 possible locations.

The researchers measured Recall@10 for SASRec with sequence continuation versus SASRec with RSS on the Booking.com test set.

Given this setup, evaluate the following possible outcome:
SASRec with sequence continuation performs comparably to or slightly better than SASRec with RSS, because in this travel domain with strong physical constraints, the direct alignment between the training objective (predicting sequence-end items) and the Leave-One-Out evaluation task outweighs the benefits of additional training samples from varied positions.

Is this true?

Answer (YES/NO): NO